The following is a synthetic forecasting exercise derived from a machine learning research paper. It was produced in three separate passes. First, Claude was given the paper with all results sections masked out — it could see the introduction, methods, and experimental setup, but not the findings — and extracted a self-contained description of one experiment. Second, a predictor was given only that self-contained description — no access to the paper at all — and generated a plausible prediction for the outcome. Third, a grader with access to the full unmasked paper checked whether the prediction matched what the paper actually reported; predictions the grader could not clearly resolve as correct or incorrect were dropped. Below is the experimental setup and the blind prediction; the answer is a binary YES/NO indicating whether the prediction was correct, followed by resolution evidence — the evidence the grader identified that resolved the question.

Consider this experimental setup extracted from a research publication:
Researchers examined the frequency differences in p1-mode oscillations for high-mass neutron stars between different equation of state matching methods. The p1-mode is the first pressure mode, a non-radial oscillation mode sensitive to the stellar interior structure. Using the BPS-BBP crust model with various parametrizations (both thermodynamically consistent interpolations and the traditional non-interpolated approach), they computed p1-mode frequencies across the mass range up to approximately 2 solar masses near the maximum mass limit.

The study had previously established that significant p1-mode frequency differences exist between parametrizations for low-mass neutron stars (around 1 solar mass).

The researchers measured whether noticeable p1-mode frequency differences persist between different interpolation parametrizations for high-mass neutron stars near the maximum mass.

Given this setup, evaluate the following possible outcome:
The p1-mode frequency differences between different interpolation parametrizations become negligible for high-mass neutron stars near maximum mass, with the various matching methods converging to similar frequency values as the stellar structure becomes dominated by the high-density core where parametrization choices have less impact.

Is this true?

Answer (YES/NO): YES